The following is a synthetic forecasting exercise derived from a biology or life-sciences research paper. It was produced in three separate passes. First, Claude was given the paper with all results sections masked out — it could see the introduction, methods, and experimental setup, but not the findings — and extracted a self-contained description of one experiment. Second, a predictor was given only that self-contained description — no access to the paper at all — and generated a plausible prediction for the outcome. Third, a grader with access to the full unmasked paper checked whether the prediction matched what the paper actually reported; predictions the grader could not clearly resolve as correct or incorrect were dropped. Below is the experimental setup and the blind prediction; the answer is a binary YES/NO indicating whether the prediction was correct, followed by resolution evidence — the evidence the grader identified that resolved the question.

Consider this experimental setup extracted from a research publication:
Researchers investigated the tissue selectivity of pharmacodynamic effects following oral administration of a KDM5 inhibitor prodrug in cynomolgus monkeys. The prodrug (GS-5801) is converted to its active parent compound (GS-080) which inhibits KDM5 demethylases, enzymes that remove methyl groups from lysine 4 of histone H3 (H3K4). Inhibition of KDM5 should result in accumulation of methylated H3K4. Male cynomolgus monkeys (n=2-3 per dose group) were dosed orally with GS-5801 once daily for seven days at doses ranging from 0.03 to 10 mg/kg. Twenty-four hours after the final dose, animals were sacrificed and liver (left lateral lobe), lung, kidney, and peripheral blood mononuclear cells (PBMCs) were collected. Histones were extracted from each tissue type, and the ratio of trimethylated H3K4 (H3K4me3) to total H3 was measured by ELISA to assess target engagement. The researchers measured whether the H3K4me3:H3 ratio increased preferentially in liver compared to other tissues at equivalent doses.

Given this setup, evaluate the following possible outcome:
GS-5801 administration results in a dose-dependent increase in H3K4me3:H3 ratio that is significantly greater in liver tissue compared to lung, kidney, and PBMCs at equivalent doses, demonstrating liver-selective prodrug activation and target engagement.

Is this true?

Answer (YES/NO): YES